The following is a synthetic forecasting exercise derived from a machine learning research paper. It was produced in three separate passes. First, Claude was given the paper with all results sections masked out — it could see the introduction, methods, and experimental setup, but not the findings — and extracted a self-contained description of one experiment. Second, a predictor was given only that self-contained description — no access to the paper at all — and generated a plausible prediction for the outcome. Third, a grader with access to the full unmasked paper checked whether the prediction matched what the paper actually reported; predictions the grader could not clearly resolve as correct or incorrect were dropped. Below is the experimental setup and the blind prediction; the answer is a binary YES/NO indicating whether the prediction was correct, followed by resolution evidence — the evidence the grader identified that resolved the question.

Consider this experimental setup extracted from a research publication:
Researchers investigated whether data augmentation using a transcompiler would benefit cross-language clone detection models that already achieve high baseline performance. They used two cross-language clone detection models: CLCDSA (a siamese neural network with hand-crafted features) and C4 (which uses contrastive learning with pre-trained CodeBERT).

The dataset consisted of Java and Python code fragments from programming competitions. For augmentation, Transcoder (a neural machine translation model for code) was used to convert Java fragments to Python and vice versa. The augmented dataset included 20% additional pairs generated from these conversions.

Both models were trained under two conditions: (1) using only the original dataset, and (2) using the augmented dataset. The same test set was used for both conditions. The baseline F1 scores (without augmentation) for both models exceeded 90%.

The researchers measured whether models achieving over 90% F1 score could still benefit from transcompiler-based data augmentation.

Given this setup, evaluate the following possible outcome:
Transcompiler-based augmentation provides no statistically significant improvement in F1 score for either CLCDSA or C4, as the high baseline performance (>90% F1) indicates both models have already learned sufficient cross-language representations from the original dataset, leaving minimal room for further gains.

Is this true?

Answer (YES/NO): NO